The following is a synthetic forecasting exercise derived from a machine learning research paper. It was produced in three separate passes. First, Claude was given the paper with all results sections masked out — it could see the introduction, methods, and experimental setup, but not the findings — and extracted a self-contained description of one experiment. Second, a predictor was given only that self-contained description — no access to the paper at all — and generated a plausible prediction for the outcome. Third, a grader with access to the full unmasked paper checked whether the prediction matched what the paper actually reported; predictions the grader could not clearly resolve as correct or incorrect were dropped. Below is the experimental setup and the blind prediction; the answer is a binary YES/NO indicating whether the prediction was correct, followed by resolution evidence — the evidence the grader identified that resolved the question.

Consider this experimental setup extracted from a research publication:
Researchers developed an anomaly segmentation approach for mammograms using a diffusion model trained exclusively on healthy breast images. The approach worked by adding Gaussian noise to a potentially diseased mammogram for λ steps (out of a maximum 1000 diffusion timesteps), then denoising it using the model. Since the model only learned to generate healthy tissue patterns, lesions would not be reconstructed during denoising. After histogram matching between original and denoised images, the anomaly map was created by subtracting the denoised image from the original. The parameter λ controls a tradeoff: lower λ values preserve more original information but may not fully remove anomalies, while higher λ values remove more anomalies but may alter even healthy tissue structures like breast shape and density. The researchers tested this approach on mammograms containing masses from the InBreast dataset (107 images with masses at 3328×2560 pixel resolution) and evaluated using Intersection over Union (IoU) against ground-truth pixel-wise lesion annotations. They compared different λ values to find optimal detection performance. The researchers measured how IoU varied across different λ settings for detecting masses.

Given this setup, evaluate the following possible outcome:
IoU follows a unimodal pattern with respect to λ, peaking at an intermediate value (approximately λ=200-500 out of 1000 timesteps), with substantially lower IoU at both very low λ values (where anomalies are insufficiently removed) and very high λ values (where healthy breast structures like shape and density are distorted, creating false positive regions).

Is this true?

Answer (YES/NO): NO